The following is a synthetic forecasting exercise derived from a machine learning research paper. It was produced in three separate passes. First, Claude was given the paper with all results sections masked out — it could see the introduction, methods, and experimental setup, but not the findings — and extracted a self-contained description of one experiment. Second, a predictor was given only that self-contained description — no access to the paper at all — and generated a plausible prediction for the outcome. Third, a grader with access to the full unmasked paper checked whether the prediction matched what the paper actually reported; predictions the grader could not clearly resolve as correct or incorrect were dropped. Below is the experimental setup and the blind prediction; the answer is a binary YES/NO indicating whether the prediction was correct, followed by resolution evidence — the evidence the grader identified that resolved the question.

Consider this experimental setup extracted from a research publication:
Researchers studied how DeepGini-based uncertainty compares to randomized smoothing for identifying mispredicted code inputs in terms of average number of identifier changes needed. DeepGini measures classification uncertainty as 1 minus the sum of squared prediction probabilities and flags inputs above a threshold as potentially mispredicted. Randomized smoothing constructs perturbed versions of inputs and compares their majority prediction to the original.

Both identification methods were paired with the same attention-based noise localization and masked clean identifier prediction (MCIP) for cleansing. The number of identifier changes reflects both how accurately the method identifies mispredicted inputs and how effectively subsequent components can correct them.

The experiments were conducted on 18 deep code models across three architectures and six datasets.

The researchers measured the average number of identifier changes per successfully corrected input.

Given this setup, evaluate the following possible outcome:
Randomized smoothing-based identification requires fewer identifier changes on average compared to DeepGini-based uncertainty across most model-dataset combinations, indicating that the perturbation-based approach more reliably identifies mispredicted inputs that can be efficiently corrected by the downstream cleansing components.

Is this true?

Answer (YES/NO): YES